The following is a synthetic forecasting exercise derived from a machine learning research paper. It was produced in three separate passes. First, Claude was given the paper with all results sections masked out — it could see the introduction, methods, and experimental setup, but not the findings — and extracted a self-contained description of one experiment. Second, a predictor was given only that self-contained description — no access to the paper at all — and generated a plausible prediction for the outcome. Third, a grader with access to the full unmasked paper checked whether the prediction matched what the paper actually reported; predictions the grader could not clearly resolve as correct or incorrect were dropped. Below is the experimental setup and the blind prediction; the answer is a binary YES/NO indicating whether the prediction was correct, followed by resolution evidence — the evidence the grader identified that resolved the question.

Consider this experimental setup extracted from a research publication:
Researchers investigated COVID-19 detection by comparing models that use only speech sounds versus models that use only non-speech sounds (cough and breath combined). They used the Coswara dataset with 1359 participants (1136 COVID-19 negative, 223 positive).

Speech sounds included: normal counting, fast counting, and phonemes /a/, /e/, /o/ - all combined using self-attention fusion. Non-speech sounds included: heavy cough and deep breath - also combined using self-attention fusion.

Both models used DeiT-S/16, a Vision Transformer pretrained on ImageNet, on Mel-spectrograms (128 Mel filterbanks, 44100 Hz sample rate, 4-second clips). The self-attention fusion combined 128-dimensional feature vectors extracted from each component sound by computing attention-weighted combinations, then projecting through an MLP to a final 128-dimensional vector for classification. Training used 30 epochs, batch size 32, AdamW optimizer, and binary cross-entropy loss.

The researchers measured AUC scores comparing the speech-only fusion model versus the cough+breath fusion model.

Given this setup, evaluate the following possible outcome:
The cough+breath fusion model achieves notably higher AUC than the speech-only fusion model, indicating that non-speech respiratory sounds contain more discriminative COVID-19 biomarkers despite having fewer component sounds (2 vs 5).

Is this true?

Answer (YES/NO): NO